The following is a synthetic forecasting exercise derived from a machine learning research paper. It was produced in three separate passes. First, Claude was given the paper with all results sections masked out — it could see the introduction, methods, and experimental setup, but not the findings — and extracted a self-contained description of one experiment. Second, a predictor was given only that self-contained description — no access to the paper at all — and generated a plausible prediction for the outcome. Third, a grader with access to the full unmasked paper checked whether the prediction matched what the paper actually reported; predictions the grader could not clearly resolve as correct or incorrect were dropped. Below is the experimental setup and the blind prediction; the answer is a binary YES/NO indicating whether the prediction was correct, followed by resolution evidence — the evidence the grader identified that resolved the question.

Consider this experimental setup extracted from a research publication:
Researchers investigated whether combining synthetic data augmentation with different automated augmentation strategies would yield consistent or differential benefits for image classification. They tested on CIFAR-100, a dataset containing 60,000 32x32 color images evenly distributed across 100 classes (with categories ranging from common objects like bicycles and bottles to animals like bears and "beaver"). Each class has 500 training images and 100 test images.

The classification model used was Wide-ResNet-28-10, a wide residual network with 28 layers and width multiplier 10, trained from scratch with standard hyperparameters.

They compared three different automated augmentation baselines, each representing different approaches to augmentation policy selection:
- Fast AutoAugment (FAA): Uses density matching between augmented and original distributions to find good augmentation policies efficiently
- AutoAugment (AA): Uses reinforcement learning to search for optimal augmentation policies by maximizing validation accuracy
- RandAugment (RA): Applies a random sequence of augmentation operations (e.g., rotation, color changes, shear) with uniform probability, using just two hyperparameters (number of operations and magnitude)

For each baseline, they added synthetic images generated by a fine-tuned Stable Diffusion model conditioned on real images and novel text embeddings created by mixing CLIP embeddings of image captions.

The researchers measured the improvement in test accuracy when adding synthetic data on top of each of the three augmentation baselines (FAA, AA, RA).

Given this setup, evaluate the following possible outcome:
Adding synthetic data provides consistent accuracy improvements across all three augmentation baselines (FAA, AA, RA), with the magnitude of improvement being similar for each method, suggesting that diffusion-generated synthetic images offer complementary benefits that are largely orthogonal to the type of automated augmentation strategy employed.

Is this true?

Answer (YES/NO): YES